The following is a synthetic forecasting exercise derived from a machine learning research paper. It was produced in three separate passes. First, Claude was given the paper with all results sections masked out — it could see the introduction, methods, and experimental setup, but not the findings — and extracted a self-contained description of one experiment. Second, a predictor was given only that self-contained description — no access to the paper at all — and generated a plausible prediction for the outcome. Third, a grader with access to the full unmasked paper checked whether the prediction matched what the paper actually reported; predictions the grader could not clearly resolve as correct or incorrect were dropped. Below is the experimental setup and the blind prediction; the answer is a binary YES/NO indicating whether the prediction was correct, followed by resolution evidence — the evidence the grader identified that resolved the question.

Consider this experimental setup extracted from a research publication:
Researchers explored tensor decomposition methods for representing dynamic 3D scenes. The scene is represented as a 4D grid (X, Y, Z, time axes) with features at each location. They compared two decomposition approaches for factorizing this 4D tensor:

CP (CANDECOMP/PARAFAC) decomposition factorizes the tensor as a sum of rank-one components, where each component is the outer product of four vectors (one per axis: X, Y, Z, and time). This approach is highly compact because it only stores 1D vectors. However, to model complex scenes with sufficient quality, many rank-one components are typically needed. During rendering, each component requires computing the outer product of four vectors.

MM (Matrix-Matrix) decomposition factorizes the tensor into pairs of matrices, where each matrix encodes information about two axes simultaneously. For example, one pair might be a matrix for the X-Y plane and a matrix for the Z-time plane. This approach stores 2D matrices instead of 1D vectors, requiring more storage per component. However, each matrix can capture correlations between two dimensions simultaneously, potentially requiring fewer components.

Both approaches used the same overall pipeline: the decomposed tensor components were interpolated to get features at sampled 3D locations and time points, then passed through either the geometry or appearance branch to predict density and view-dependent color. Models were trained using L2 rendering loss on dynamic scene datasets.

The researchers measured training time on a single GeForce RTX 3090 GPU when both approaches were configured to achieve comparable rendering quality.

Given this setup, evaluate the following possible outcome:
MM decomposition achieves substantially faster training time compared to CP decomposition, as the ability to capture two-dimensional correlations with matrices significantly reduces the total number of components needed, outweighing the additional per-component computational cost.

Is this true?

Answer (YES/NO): YES